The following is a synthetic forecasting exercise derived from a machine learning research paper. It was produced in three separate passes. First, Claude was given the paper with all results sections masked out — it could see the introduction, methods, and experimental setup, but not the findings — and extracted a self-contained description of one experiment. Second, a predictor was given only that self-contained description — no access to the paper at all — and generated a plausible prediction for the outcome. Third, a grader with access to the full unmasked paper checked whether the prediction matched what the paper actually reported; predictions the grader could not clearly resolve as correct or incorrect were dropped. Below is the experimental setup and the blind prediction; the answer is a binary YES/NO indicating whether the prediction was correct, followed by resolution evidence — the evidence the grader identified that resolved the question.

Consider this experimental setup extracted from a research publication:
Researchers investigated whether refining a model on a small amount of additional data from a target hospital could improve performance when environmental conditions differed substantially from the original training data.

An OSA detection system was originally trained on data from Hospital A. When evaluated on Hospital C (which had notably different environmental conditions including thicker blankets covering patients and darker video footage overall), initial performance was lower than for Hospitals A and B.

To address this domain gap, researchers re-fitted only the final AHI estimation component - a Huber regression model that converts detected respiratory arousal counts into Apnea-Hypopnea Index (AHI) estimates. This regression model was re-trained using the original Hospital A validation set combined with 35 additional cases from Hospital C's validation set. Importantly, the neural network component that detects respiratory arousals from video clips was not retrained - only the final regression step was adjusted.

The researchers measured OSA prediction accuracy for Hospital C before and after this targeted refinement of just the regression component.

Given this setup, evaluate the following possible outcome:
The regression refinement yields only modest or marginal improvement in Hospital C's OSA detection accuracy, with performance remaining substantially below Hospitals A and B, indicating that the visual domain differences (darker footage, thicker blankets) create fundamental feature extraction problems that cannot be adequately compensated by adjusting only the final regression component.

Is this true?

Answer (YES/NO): NO